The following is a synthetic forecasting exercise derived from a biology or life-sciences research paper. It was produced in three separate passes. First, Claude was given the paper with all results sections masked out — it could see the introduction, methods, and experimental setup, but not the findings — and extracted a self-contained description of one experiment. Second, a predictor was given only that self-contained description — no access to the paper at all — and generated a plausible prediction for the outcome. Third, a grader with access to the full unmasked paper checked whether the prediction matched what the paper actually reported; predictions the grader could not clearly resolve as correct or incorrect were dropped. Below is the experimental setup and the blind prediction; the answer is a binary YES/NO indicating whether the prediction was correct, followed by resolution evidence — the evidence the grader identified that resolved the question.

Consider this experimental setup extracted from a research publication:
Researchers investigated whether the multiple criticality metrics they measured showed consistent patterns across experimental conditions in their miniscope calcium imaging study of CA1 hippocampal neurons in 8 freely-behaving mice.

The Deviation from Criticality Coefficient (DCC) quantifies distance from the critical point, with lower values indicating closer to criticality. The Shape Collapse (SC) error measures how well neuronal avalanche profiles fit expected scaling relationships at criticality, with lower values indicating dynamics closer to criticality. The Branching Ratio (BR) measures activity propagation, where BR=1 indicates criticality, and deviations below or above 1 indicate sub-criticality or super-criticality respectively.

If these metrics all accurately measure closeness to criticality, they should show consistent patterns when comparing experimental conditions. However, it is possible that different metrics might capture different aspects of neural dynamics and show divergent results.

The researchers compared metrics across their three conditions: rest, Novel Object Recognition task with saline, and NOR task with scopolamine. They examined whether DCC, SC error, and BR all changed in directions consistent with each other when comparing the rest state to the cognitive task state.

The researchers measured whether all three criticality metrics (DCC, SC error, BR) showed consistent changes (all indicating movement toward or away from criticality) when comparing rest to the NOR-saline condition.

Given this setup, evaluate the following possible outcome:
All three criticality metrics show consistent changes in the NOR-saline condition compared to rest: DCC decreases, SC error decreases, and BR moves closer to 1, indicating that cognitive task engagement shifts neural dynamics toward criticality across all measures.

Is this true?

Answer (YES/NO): YES